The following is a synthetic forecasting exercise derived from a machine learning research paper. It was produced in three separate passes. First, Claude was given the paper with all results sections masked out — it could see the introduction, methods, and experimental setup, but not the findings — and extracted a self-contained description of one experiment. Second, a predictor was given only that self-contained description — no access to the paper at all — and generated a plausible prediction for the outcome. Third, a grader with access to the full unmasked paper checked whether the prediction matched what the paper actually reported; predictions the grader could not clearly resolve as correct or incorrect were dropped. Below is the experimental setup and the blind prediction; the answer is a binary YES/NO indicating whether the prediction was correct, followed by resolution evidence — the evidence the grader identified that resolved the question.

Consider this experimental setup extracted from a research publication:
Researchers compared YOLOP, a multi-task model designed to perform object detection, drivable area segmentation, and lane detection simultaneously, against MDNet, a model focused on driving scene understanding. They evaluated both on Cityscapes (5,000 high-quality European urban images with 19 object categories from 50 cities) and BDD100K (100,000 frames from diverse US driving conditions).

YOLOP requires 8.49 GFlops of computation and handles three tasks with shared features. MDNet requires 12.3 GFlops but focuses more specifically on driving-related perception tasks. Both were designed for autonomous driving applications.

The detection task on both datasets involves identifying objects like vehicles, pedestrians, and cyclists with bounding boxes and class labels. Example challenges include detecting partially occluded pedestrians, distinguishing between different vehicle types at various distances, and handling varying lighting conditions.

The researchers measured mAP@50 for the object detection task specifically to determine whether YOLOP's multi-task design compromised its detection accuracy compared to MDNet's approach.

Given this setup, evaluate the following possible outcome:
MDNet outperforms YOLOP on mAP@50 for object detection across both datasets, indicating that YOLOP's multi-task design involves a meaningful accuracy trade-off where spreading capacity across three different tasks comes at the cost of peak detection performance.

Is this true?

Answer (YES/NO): YES